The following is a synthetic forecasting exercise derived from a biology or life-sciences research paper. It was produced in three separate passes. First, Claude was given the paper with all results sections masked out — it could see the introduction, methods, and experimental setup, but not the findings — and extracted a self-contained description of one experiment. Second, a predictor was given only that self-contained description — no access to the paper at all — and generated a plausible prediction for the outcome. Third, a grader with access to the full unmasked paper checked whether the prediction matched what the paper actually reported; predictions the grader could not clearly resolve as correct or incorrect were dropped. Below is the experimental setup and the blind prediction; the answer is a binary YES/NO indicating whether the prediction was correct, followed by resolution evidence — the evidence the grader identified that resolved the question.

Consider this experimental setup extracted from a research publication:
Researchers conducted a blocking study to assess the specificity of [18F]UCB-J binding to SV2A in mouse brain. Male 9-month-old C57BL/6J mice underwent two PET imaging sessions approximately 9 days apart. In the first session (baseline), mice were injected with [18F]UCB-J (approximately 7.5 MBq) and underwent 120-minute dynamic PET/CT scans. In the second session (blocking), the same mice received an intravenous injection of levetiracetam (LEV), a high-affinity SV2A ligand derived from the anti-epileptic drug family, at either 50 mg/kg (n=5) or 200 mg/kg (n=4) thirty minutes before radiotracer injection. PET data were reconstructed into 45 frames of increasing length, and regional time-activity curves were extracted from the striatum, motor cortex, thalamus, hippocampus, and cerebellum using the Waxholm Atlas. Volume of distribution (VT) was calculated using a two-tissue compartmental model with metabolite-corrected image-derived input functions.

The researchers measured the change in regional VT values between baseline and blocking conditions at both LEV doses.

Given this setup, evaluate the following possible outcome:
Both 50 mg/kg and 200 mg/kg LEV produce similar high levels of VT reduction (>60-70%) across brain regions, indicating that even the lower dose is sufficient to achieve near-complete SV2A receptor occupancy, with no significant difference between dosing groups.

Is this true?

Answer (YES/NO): NO